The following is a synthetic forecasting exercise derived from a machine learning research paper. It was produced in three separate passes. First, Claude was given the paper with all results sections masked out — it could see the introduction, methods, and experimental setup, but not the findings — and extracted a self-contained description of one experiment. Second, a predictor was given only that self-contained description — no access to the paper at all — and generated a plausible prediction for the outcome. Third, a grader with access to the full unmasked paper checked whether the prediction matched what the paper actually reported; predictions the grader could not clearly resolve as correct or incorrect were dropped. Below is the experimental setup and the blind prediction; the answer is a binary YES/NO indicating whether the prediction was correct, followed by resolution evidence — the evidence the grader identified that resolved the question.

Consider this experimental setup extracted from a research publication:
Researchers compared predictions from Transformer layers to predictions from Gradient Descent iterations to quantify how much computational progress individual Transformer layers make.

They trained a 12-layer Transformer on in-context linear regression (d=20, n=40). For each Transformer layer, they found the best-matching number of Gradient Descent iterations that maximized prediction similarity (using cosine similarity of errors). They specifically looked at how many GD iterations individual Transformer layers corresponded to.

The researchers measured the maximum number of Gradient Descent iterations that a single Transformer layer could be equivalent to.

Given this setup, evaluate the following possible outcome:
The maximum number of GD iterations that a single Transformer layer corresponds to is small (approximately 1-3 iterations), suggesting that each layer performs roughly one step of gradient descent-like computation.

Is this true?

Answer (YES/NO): NO